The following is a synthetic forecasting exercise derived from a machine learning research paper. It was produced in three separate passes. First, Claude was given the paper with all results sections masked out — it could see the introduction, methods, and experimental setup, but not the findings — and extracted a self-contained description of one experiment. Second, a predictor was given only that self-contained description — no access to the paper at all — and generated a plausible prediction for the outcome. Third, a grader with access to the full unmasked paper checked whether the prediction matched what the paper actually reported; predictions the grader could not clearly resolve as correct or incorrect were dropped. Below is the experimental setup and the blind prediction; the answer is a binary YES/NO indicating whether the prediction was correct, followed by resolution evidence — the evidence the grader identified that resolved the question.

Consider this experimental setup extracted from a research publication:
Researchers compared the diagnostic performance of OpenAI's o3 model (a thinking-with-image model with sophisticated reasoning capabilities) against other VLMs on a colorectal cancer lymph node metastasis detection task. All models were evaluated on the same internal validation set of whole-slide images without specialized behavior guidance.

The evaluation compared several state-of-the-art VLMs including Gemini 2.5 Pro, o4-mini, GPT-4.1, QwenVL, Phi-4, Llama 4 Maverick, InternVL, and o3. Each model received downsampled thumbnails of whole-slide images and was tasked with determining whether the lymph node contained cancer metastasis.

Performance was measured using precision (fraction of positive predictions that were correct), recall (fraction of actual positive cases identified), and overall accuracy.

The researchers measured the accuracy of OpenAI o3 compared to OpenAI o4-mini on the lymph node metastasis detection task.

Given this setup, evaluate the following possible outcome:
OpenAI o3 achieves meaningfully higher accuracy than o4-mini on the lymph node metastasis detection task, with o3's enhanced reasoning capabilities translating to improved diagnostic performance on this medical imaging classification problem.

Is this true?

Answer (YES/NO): NO